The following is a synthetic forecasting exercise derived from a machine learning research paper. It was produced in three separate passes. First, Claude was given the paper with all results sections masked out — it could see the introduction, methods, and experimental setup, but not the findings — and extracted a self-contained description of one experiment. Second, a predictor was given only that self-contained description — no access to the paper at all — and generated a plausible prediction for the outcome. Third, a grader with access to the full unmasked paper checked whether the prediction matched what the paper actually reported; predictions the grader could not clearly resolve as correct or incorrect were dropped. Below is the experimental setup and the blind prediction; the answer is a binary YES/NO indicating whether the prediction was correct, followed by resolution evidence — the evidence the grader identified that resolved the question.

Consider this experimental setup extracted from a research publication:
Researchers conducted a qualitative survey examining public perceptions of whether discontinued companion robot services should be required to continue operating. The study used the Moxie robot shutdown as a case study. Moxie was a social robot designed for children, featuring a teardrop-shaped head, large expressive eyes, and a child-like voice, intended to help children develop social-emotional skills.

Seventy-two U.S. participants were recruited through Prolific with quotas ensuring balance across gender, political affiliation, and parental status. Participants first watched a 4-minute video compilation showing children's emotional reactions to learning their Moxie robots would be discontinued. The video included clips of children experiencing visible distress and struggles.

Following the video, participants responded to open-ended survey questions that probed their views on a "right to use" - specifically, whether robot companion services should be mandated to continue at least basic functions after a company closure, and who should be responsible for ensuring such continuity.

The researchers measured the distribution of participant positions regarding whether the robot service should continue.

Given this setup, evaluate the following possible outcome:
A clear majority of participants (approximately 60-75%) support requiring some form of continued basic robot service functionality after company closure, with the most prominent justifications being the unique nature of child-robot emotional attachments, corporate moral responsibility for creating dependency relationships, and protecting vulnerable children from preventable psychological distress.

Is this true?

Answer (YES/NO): NO